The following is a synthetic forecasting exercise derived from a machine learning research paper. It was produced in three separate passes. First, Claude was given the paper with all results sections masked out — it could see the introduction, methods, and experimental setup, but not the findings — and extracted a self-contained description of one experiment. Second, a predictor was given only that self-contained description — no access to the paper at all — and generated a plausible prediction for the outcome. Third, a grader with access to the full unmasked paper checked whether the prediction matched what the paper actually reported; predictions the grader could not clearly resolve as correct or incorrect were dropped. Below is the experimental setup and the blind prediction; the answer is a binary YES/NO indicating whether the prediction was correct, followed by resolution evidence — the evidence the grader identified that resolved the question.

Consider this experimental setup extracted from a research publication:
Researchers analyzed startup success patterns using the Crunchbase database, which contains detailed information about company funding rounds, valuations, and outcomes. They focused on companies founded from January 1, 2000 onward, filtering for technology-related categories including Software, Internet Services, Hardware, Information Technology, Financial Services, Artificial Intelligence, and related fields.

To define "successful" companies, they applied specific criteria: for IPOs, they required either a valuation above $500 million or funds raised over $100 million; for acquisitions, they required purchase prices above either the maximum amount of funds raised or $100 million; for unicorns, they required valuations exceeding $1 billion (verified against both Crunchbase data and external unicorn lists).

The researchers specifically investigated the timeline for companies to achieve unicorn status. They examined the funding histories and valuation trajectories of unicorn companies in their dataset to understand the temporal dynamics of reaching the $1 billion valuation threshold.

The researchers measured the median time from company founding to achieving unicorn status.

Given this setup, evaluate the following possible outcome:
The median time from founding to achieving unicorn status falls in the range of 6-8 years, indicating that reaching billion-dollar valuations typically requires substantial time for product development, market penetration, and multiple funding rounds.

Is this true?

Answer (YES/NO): NO